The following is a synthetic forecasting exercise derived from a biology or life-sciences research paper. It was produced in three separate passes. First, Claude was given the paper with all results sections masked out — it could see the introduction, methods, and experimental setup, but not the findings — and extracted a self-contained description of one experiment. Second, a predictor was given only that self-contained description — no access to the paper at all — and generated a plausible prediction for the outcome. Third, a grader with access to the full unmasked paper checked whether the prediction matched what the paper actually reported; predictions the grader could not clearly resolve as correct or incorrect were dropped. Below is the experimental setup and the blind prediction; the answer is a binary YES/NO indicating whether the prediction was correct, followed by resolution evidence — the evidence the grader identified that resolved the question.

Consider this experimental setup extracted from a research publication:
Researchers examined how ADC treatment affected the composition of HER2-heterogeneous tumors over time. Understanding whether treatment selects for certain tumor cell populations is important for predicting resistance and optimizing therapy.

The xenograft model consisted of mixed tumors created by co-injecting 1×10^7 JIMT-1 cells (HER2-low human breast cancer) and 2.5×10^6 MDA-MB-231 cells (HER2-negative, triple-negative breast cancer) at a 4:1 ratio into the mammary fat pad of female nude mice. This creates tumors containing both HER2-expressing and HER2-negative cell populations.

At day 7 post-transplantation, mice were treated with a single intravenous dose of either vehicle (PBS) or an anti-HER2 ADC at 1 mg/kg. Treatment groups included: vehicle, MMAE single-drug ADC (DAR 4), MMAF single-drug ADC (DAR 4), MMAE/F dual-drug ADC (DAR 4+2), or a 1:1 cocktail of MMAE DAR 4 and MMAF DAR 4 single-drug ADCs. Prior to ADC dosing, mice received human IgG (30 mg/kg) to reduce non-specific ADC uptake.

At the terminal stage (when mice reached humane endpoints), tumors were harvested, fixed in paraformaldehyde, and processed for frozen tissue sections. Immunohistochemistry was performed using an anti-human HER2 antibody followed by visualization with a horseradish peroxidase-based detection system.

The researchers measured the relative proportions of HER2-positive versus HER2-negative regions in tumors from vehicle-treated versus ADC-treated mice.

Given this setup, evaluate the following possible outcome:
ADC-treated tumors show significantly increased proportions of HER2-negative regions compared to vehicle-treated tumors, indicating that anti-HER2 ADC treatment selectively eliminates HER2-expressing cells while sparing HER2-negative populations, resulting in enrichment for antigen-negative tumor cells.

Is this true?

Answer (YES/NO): YES